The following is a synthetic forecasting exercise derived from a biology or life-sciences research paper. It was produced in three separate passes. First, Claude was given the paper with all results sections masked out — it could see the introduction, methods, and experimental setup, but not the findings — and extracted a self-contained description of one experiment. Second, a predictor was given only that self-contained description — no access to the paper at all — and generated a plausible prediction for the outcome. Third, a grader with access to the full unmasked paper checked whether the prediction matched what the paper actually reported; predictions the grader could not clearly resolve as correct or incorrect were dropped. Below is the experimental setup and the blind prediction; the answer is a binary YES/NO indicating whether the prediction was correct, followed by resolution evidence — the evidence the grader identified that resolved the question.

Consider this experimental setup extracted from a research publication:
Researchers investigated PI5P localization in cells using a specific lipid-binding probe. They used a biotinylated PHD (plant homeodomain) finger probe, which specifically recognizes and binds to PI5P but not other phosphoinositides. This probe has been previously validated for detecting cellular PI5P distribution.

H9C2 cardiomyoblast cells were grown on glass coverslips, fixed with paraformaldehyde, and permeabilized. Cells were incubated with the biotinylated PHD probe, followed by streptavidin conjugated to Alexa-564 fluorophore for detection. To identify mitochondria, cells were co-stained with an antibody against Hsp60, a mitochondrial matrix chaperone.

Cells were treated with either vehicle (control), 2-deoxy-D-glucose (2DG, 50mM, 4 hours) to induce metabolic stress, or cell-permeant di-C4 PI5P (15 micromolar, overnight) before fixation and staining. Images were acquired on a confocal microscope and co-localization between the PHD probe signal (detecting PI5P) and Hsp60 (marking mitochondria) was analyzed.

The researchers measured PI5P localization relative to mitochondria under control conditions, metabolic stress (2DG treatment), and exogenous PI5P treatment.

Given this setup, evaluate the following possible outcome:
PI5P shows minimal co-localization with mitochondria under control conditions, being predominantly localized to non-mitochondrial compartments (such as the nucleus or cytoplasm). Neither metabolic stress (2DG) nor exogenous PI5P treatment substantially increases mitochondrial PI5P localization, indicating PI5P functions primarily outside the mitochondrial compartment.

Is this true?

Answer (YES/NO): NO